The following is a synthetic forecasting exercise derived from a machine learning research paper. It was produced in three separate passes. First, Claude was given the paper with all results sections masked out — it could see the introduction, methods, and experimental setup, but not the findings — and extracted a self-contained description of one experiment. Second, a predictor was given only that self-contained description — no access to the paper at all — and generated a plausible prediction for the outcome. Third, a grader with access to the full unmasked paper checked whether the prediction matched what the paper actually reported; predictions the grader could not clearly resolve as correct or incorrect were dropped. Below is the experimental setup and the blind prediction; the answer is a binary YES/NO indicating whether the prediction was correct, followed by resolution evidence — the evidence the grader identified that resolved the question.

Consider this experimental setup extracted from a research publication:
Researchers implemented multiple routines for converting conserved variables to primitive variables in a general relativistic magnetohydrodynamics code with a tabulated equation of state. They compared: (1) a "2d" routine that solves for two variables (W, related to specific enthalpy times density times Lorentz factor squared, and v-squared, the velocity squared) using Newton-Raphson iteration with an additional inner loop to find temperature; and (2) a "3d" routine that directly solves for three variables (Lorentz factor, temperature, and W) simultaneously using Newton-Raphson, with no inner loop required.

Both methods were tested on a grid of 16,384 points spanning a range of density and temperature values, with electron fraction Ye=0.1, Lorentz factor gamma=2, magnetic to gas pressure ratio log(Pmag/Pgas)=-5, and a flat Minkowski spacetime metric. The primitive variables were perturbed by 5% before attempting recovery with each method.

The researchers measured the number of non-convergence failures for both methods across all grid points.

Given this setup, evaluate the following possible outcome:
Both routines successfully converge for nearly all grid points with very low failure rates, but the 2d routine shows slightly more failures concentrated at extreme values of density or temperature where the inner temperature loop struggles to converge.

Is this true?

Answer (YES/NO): NO